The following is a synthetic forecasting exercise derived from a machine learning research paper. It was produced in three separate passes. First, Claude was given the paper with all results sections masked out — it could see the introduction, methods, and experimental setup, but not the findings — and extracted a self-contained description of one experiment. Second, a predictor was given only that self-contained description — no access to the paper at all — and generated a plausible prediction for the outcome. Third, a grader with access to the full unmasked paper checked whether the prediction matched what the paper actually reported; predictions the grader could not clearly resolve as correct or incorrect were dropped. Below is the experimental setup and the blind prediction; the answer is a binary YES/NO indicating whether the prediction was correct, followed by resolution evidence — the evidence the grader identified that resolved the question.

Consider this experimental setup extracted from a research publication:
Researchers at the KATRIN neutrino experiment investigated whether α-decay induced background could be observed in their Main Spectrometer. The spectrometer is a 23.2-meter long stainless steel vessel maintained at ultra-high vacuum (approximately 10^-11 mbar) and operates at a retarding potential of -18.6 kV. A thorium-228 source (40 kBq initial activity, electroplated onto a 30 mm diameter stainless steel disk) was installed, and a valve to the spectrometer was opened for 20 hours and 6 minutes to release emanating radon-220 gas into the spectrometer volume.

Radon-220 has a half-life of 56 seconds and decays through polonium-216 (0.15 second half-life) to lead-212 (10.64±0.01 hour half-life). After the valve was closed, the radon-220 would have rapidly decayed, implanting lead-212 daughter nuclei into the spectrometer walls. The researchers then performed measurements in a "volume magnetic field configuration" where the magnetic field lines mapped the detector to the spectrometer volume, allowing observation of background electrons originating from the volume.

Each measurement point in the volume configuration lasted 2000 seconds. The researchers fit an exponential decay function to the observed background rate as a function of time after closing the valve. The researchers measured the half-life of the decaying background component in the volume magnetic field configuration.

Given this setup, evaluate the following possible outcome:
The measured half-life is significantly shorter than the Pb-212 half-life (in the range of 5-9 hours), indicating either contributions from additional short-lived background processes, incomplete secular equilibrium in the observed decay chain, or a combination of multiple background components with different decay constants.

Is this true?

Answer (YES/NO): NO